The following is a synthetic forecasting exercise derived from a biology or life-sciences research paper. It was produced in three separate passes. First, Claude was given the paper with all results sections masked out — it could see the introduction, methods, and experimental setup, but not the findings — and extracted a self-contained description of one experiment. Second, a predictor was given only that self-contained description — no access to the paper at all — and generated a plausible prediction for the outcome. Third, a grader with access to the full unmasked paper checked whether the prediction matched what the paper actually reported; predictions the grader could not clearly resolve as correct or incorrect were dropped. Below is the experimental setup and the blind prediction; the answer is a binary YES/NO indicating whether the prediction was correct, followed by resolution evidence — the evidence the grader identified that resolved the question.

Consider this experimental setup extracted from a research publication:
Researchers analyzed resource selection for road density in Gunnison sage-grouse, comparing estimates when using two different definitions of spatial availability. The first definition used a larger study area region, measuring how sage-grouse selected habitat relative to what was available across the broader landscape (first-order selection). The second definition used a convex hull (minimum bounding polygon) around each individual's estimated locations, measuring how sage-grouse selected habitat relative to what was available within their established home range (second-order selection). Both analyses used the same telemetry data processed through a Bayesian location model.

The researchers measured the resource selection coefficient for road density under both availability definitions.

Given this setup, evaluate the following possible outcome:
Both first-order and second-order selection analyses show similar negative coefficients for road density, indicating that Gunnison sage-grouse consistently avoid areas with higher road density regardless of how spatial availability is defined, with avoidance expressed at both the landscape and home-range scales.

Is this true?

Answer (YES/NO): NO